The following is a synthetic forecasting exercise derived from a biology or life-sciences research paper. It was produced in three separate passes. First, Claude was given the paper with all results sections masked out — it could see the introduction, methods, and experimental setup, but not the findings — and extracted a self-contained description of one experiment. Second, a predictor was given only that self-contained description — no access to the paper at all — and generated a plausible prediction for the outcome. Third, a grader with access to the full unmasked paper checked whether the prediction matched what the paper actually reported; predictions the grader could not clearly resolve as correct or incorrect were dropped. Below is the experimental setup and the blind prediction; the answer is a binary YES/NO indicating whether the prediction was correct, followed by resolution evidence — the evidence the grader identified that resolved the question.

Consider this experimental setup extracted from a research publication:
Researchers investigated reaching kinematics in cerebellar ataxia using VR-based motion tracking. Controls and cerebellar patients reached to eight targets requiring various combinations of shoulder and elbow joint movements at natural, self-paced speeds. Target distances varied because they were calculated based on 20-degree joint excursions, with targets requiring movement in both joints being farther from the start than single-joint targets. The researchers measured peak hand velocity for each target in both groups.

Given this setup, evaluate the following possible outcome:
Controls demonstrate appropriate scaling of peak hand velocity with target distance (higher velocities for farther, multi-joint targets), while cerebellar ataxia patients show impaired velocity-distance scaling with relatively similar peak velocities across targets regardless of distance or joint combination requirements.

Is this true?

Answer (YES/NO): NO